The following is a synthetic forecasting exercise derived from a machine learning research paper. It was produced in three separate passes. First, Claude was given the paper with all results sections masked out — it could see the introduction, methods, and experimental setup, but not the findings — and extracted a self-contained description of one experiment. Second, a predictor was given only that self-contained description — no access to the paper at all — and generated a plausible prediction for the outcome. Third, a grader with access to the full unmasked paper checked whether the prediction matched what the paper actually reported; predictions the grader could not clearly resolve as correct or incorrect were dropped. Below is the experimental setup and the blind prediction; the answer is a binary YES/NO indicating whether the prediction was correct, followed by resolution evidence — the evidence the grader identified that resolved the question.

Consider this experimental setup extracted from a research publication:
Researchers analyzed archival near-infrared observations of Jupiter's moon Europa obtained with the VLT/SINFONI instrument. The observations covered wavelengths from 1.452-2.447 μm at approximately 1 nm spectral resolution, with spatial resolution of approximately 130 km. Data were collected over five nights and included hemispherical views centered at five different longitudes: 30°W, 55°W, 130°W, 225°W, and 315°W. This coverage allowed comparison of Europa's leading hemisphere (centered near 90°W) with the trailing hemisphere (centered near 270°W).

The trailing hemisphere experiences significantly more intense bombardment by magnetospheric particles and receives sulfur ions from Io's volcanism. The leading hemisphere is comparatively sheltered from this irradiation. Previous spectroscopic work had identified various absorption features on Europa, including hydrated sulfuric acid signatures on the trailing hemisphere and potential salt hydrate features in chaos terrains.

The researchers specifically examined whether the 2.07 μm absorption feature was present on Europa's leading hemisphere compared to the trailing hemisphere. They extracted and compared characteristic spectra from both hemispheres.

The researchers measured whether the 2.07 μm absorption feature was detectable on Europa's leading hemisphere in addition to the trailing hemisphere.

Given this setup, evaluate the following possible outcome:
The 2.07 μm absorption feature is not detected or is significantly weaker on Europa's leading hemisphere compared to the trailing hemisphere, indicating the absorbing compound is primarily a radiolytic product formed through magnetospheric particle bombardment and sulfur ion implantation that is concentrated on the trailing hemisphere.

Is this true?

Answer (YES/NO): YES